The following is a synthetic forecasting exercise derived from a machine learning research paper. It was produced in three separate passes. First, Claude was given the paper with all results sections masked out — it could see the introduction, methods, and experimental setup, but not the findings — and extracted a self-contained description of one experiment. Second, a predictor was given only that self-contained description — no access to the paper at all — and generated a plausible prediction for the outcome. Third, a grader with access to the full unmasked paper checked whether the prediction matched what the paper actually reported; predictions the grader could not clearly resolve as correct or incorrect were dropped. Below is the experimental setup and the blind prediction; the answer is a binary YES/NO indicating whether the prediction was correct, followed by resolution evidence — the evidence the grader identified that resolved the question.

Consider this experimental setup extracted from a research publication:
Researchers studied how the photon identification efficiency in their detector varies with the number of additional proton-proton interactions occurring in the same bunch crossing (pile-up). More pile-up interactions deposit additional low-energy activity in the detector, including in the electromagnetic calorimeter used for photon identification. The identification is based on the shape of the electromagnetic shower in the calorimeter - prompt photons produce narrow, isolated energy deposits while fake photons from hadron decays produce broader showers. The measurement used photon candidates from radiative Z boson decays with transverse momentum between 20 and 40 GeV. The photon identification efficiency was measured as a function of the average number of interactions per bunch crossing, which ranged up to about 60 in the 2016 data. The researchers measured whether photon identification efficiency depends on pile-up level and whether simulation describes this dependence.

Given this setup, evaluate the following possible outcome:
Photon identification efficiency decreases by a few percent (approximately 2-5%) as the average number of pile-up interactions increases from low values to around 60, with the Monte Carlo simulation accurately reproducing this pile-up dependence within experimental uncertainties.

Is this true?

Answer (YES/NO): NO